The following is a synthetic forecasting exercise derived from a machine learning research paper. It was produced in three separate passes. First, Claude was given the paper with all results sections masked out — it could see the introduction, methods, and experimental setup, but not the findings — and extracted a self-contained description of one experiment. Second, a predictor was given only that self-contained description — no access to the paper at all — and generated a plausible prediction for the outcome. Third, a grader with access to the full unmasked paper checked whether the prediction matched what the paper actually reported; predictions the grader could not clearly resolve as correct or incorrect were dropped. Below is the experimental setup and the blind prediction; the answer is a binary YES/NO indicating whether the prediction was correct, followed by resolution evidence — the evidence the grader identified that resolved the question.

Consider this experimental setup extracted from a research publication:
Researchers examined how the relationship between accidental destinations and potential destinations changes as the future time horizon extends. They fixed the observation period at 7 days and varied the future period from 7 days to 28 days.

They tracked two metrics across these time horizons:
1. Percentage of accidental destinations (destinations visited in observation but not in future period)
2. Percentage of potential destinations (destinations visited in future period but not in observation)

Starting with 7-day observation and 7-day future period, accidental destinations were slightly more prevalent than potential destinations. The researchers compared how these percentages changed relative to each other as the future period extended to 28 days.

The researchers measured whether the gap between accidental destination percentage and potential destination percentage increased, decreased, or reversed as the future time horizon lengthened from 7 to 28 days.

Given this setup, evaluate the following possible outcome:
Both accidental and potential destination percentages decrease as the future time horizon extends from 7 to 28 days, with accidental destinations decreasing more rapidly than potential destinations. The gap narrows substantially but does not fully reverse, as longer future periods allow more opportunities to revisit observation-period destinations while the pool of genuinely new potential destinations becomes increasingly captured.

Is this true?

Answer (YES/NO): NO